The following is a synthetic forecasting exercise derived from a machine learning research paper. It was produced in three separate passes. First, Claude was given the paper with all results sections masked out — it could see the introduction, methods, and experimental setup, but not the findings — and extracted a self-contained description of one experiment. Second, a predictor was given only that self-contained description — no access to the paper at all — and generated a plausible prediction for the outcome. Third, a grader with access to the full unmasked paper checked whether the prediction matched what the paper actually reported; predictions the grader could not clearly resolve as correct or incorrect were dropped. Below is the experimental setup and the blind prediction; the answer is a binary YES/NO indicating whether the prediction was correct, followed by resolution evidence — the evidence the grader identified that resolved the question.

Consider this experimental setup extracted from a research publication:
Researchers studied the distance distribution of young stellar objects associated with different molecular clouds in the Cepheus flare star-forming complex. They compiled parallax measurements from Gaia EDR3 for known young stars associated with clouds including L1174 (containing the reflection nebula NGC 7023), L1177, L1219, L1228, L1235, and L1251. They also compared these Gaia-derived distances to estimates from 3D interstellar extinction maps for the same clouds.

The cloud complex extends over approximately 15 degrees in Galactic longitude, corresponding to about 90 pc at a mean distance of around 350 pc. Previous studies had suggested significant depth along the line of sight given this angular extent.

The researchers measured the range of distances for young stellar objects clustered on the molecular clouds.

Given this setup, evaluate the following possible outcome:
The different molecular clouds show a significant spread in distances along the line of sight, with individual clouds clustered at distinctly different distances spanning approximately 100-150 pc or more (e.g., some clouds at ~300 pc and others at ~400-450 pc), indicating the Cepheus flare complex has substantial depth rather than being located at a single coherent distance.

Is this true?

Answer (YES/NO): NO